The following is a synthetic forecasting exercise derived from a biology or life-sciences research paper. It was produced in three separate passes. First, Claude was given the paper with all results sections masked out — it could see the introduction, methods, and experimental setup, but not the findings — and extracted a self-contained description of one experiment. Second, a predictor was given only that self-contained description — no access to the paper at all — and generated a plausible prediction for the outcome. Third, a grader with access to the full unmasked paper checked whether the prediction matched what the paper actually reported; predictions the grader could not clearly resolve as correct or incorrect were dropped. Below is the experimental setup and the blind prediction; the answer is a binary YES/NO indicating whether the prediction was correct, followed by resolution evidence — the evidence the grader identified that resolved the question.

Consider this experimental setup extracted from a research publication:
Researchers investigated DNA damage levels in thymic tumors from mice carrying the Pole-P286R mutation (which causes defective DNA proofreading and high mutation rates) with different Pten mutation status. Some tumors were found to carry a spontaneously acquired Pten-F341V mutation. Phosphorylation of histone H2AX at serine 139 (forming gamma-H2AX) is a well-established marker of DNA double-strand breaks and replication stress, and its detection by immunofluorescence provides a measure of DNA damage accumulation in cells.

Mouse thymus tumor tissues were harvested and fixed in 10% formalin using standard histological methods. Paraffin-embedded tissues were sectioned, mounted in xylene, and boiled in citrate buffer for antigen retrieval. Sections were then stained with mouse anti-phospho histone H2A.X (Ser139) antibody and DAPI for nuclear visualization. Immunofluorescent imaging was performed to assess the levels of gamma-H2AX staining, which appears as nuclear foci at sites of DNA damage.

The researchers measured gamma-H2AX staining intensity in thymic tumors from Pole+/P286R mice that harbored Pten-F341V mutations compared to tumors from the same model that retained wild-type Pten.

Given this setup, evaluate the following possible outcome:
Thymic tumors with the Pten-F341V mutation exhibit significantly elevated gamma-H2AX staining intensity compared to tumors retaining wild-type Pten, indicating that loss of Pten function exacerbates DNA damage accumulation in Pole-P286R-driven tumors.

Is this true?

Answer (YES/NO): YES